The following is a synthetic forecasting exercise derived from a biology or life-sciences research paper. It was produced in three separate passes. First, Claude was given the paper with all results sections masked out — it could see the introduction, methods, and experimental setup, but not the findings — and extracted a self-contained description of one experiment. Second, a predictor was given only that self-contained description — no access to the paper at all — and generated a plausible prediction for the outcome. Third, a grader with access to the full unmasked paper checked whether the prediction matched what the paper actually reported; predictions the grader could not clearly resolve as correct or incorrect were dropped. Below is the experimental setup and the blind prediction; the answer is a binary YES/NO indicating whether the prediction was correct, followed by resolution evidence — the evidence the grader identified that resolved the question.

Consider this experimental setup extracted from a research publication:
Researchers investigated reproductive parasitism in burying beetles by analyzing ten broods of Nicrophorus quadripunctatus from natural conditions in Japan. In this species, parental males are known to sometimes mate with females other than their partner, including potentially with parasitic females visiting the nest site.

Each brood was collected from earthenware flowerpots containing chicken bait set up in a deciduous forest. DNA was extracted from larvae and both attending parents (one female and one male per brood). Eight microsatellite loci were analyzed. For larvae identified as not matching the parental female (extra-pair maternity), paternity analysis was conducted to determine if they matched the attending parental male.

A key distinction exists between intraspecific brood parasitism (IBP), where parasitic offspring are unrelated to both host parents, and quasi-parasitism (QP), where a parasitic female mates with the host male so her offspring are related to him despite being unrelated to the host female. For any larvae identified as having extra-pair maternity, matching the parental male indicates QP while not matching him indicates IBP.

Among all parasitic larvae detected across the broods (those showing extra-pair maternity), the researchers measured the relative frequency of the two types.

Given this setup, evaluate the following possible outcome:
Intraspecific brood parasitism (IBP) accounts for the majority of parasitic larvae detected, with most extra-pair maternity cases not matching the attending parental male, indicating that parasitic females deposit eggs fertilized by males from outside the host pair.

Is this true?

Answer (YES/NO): NO